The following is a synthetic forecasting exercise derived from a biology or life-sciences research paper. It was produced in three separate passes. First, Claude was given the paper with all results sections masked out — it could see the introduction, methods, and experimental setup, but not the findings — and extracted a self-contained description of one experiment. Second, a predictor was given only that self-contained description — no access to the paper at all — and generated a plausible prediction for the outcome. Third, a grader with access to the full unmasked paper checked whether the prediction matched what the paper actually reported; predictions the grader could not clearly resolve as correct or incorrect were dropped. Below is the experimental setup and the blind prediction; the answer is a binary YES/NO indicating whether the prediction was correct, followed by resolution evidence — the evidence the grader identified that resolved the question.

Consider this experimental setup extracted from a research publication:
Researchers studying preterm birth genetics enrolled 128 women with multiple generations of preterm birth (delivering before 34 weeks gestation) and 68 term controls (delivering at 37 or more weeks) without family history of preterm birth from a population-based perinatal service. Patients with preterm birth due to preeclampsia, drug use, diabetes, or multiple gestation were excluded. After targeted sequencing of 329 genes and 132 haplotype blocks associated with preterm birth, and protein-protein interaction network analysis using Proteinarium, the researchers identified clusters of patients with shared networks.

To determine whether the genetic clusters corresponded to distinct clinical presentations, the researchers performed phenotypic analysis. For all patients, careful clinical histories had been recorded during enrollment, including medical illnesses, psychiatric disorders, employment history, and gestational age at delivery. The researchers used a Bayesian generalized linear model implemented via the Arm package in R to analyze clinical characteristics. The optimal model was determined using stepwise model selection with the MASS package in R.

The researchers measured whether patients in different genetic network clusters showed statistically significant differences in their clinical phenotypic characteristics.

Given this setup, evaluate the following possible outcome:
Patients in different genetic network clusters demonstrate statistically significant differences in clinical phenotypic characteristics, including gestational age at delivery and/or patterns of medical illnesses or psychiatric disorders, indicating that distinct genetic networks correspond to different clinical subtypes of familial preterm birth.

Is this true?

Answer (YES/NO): NO